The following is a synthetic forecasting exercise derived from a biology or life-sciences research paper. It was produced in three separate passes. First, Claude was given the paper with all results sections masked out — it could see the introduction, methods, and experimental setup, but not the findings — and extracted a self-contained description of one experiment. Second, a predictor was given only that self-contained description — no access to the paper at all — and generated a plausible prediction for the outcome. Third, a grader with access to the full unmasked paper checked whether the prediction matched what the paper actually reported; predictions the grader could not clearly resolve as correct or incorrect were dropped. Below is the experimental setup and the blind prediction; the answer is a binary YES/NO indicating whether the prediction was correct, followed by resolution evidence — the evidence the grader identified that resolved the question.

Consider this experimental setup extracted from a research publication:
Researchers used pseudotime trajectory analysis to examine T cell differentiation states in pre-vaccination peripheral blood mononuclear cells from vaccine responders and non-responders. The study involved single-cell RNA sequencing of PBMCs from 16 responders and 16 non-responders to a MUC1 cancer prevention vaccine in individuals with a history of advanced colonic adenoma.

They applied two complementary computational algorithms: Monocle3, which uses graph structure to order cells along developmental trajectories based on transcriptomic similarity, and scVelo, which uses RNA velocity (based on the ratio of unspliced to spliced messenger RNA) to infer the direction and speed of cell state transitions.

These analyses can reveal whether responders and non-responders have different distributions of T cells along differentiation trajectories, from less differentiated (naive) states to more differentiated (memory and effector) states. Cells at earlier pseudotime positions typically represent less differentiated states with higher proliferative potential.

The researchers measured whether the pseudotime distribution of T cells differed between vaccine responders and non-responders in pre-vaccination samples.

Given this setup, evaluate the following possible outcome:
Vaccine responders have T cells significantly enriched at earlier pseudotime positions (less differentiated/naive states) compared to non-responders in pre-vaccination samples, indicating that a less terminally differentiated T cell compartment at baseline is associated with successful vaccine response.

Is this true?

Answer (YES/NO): YES